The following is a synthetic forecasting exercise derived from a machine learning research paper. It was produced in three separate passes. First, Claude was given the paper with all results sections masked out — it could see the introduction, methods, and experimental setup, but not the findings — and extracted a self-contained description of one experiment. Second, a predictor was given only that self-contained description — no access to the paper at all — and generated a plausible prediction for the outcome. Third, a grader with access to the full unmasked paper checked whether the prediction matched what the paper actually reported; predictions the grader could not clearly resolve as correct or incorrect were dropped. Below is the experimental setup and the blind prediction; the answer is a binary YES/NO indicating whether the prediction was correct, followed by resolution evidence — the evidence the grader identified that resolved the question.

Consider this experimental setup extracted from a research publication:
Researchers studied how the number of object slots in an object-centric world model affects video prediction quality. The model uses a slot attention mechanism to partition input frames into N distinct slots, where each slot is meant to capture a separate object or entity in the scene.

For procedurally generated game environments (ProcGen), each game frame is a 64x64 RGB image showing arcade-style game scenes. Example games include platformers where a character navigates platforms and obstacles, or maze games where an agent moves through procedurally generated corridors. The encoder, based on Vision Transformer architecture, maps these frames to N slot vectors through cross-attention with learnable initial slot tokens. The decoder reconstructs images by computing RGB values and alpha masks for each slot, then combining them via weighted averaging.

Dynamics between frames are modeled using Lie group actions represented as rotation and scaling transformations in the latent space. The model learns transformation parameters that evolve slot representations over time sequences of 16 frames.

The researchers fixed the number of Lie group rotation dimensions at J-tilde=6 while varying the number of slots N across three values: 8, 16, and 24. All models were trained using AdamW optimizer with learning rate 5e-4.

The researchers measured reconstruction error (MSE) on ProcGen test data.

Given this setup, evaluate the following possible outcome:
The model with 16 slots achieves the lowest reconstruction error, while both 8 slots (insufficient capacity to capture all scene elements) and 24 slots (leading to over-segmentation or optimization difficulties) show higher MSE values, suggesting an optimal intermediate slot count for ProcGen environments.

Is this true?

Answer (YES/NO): NO